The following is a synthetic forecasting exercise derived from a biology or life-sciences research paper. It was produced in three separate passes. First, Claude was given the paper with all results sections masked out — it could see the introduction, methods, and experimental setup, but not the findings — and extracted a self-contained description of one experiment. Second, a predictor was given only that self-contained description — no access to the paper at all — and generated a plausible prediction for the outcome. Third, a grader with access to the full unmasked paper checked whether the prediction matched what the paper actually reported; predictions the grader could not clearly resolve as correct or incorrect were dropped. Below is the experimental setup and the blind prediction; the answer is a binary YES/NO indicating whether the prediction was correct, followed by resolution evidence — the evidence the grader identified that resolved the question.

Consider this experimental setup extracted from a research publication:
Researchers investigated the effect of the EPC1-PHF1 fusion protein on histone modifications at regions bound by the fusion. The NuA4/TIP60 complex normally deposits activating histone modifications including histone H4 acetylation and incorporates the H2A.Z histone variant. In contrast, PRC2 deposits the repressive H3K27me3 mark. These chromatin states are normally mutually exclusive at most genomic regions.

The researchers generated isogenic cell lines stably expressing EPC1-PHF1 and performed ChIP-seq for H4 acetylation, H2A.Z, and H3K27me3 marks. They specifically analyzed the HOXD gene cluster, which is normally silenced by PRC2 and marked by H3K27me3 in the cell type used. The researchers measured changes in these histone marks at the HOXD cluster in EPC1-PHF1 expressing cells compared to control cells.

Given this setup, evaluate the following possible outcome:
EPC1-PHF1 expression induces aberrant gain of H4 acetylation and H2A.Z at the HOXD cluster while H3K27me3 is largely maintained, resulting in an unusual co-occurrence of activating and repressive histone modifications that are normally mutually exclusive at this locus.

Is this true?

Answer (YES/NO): NO